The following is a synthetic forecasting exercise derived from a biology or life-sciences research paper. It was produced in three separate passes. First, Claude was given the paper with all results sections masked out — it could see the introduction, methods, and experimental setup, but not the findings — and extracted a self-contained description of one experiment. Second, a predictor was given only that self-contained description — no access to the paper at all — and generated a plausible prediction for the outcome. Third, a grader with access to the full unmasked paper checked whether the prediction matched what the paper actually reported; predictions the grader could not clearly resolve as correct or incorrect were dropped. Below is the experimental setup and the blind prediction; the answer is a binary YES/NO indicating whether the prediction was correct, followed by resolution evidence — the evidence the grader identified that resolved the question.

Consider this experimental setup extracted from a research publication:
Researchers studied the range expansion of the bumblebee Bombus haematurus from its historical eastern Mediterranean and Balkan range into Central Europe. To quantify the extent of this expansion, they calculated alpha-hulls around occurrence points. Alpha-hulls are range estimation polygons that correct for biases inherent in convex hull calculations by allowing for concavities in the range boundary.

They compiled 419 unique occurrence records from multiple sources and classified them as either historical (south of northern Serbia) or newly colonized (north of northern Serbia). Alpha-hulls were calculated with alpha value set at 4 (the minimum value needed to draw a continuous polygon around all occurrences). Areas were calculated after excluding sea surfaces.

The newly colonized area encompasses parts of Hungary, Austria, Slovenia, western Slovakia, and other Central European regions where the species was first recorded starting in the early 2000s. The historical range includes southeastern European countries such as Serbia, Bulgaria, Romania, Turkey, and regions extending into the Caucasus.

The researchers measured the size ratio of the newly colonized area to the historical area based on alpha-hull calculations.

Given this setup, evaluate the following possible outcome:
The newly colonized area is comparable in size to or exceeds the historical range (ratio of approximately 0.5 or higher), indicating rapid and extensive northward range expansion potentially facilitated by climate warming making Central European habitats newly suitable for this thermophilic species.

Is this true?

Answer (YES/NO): NO